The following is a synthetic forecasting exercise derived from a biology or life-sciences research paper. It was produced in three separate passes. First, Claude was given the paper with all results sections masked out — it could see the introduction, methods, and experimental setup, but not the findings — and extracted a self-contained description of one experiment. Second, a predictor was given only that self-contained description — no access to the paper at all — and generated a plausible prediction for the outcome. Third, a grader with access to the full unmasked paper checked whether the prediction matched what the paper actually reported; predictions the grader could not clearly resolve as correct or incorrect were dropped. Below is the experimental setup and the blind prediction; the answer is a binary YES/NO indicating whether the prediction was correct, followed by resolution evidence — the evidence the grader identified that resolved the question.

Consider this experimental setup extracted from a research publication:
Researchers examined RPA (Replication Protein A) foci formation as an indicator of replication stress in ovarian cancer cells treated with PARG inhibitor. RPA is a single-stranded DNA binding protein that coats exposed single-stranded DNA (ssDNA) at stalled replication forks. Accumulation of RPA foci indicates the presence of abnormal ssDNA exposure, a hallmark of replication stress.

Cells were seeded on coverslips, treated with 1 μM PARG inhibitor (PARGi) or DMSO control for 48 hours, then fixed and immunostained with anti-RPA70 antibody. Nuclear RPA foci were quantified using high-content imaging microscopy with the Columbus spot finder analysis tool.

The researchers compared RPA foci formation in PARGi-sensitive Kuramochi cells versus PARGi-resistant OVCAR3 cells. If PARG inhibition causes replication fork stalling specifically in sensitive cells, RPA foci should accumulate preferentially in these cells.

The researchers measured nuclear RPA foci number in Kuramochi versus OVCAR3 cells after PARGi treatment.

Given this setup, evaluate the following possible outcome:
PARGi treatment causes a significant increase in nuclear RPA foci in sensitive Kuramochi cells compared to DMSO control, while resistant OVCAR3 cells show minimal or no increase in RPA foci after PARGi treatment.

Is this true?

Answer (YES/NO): YES